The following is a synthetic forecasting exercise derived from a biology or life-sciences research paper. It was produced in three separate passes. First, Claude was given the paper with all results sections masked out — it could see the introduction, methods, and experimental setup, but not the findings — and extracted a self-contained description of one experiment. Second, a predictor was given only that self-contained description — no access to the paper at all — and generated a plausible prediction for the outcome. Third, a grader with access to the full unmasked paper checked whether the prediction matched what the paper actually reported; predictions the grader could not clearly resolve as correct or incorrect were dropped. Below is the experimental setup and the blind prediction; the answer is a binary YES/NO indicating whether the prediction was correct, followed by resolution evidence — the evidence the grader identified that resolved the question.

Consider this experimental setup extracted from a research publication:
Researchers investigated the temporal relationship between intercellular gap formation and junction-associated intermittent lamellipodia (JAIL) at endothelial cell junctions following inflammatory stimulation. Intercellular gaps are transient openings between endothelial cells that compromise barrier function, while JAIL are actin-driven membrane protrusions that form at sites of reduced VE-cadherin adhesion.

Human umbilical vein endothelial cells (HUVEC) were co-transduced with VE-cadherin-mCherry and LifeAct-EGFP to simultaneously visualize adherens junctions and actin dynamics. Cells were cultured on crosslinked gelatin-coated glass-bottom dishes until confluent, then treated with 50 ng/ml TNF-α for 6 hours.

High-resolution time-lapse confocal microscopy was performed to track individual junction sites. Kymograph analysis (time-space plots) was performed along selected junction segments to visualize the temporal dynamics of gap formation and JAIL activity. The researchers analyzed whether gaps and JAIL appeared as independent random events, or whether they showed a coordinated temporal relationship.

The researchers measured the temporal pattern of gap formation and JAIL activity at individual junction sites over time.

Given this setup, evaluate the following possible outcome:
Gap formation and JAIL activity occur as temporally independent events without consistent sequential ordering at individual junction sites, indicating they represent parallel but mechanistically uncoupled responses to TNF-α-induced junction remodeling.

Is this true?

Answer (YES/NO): NO